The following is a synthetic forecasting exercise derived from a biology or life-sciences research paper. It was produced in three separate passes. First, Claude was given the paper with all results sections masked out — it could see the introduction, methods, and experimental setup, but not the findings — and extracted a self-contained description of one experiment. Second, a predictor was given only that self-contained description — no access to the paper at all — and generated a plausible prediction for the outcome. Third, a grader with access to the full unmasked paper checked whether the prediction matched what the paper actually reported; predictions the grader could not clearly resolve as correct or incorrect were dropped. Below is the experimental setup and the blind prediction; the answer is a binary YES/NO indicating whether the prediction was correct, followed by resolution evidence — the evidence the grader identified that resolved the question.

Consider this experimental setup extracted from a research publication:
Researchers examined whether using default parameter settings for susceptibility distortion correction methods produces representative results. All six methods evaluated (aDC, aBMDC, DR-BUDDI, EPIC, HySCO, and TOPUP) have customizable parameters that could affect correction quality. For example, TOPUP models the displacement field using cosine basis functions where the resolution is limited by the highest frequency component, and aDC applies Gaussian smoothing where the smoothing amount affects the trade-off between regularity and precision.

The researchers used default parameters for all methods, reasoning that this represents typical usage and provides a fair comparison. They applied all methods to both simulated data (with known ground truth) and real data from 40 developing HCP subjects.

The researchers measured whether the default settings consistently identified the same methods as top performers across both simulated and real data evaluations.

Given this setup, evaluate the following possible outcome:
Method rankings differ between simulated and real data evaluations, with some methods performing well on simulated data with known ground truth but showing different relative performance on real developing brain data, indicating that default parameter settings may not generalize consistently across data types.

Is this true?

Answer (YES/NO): NO